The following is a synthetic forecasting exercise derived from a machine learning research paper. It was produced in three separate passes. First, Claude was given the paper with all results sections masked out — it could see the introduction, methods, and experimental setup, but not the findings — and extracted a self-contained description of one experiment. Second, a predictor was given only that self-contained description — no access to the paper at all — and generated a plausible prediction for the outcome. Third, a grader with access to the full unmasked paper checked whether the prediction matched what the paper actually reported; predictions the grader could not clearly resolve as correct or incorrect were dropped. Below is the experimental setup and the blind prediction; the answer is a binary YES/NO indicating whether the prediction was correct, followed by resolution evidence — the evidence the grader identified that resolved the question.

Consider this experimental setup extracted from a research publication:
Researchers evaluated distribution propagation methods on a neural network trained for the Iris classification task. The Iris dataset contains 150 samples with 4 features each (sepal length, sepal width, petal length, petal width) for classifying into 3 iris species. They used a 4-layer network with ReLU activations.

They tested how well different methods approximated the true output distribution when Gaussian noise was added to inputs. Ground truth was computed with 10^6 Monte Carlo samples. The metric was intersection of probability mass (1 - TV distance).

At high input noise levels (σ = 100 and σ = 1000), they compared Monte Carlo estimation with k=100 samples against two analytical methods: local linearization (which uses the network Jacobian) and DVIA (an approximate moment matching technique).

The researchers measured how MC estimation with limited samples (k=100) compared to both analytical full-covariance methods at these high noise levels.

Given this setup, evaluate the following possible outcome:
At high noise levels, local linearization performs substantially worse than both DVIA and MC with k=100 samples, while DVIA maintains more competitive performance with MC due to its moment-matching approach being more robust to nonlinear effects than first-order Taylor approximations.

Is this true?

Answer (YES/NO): NO